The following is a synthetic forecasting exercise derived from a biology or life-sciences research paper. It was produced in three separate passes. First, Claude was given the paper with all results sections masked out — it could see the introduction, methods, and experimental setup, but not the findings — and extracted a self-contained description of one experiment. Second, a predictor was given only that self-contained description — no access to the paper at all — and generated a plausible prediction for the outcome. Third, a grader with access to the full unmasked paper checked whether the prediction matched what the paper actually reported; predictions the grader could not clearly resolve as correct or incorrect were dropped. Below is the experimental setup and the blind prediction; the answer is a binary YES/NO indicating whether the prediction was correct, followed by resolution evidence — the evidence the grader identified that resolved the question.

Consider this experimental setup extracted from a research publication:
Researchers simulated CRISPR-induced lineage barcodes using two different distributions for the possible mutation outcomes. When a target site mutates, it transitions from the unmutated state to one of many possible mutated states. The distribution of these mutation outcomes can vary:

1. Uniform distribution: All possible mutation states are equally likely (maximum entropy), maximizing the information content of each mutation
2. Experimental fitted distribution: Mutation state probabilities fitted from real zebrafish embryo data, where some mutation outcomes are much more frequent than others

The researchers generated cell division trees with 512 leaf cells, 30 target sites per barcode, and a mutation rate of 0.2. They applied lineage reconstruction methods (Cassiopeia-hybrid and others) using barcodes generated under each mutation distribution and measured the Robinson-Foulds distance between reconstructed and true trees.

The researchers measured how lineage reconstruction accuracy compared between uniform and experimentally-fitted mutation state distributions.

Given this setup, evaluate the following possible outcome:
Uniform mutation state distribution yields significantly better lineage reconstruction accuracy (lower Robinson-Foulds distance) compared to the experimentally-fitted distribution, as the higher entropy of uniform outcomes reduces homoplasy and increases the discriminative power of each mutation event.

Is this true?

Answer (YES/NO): YES